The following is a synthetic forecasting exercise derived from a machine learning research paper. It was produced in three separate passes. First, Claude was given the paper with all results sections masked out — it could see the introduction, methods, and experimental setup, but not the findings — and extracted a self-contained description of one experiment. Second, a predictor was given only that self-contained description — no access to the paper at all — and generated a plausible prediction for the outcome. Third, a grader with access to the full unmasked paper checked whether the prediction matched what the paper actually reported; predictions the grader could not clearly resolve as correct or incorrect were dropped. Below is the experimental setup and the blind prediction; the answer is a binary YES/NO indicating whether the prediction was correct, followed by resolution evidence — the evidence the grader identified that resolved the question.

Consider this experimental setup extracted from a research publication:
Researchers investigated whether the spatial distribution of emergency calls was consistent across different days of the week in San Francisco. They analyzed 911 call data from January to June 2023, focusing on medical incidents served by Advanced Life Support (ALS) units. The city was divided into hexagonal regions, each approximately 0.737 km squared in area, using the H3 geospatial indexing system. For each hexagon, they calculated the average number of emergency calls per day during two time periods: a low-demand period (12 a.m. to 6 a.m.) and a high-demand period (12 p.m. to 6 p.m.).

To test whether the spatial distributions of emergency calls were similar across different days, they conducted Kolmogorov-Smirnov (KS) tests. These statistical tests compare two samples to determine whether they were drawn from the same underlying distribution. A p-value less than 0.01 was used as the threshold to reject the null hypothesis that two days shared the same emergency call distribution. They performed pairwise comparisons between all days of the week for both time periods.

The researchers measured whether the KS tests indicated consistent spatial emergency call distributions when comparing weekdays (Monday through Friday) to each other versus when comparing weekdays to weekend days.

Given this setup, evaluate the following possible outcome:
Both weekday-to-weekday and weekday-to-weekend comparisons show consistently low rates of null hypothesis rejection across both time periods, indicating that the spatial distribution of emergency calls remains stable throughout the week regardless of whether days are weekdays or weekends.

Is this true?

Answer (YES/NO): NO